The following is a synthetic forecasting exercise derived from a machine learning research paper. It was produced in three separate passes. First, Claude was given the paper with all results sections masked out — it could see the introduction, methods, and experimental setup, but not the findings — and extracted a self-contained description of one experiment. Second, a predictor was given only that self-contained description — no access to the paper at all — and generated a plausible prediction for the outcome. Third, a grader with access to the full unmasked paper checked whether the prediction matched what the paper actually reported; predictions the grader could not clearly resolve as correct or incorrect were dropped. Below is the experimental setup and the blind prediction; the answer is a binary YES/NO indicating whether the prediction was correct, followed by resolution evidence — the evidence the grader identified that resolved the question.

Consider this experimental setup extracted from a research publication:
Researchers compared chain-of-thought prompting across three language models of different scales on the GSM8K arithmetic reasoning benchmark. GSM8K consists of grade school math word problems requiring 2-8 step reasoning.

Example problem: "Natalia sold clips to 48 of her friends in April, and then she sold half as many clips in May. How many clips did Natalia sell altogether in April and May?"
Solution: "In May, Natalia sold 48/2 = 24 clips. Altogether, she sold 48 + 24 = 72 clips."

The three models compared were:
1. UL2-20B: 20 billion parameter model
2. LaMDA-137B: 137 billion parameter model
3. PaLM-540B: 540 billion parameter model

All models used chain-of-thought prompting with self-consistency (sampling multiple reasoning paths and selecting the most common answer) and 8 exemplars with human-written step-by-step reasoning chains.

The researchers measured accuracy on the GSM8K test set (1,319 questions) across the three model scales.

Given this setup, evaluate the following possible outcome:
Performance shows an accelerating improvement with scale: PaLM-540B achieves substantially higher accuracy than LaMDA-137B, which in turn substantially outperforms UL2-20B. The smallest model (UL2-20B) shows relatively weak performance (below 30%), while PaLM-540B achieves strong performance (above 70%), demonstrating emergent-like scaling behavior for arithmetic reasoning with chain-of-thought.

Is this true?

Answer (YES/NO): YES